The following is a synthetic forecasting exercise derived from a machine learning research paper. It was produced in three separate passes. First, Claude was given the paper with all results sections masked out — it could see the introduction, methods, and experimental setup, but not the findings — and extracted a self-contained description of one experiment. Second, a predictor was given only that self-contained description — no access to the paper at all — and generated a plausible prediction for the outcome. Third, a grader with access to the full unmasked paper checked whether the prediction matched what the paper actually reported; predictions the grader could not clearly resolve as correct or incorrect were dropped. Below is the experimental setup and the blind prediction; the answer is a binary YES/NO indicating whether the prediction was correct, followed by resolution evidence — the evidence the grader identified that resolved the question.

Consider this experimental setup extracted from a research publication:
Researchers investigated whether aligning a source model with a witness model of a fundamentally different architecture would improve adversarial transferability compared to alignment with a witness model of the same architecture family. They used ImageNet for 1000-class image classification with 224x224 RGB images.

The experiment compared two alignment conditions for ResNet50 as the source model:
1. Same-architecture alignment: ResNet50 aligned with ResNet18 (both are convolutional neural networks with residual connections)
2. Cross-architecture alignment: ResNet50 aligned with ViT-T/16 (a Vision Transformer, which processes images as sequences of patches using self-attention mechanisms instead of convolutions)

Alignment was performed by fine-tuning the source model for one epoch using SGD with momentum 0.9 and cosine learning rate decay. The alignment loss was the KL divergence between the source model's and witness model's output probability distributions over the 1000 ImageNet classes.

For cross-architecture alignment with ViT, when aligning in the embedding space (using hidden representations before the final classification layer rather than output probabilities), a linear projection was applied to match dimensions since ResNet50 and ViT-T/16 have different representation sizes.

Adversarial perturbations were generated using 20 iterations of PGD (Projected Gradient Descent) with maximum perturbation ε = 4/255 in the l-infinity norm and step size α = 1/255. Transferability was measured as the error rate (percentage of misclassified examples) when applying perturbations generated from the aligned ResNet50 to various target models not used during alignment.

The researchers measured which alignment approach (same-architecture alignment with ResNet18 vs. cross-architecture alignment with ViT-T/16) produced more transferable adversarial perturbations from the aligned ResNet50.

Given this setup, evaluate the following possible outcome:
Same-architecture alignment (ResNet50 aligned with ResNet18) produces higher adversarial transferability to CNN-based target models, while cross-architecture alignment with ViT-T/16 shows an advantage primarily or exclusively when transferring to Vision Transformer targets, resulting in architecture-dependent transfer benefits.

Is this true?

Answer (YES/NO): NO